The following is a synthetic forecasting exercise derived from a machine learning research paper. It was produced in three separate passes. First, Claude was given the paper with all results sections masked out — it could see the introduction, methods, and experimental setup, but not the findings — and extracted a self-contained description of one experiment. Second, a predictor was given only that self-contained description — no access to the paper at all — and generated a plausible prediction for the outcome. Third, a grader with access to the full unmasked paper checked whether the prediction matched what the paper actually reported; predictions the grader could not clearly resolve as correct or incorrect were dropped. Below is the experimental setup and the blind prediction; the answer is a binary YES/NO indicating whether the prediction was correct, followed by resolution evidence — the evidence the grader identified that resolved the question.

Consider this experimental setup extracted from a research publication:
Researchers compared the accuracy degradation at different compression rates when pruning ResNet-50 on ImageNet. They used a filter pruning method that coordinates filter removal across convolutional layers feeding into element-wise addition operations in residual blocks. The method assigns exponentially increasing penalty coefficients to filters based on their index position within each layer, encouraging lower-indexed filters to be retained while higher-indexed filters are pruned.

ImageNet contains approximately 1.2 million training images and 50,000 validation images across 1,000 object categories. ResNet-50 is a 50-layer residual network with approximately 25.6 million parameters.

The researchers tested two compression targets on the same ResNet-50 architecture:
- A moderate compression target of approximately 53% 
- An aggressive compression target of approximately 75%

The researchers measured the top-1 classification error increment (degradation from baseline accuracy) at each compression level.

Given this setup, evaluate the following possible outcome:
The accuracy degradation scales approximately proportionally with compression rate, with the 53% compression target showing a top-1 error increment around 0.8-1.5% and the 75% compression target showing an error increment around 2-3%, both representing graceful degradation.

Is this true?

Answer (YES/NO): NO